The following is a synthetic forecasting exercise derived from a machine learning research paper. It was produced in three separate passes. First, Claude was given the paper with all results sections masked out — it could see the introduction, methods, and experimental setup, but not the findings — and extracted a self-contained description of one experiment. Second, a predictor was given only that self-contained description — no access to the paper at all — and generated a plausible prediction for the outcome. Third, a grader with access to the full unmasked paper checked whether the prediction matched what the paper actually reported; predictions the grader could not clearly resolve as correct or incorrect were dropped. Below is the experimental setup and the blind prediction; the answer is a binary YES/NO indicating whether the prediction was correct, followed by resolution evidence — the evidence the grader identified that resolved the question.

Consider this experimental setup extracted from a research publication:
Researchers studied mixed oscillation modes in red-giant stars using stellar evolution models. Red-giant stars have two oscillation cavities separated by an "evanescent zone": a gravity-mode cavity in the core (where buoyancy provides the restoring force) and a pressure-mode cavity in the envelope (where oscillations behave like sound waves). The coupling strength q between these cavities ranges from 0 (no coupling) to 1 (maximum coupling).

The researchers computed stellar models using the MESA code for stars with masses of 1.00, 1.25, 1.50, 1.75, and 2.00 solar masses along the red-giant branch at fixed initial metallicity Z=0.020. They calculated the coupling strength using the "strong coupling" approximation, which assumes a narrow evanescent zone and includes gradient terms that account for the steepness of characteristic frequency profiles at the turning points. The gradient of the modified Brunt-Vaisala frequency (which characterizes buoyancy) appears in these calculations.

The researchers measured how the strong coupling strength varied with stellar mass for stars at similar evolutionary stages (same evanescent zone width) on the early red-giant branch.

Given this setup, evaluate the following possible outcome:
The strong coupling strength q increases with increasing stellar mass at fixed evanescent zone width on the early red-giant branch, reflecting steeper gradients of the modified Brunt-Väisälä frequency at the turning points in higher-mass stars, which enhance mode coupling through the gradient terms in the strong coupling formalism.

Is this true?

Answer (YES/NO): NO